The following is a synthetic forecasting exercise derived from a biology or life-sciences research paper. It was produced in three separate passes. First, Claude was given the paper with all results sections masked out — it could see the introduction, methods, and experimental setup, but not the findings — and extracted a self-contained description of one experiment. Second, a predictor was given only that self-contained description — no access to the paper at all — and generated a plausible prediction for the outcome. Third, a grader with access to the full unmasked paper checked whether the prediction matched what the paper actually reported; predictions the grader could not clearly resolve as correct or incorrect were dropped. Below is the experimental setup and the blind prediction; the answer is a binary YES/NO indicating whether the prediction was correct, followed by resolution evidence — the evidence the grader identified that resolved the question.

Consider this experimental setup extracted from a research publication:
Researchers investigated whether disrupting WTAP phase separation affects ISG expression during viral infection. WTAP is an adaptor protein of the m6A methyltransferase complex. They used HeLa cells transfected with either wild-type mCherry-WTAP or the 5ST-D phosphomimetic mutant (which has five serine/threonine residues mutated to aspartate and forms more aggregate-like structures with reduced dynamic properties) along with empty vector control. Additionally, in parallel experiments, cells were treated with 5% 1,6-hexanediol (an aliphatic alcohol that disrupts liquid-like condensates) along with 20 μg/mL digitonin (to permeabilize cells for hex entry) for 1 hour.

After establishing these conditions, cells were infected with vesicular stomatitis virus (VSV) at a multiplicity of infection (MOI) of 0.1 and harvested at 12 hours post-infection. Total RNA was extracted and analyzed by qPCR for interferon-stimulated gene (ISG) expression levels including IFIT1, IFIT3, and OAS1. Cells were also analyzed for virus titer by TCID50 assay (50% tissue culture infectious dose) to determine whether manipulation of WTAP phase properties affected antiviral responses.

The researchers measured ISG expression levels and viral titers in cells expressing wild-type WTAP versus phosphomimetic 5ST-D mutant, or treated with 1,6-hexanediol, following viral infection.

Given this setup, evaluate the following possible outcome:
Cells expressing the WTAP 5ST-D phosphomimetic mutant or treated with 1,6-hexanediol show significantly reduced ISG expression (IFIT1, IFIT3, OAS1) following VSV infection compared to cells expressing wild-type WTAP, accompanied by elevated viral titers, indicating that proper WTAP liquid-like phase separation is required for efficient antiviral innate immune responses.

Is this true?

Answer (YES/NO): NO